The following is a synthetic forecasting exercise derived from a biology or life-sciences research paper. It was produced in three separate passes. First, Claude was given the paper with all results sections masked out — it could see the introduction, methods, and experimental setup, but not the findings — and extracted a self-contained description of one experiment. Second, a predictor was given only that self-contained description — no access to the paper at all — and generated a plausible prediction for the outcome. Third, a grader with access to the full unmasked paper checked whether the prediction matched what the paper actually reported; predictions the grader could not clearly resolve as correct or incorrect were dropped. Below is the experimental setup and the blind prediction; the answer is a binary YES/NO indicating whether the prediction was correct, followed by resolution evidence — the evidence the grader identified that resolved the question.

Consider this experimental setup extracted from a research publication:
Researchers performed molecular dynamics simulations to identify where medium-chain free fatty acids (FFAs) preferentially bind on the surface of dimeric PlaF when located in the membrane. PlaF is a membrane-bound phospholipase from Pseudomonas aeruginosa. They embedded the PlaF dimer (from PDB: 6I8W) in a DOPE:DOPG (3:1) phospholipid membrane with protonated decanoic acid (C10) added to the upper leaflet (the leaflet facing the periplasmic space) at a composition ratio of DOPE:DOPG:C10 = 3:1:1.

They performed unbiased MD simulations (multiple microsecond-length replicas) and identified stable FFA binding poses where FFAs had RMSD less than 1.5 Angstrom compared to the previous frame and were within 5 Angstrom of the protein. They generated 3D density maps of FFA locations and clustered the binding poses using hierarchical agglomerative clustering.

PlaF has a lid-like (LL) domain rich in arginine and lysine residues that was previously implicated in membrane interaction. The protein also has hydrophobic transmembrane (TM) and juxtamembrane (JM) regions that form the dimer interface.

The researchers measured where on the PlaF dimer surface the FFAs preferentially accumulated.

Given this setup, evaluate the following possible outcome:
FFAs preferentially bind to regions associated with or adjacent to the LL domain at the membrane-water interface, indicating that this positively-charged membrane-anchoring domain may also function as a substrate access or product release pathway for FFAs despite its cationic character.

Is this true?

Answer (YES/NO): NO